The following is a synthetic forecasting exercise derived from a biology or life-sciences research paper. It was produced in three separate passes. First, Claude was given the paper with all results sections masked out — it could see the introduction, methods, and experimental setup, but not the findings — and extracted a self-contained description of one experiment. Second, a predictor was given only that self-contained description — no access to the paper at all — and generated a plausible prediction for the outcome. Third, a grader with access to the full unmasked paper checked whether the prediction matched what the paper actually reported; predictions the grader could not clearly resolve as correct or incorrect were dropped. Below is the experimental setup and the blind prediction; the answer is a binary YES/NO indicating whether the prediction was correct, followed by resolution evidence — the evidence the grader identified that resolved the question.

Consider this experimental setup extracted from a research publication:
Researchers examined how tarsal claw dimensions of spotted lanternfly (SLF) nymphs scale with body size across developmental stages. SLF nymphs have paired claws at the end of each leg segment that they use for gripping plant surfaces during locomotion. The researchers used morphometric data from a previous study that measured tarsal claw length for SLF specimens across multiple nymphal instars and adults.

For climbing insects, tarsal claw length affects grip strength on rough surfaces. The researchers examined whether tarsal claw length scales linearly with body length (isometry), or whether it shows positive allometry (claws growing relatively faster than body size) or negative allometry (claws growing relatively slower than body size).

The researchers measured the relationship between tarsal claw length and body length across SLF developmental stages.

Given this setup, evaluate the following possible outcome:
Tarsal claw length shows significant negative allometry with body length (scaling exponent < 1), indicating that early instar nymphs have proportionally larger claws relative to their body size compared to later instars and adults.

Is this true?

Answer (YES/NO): NO